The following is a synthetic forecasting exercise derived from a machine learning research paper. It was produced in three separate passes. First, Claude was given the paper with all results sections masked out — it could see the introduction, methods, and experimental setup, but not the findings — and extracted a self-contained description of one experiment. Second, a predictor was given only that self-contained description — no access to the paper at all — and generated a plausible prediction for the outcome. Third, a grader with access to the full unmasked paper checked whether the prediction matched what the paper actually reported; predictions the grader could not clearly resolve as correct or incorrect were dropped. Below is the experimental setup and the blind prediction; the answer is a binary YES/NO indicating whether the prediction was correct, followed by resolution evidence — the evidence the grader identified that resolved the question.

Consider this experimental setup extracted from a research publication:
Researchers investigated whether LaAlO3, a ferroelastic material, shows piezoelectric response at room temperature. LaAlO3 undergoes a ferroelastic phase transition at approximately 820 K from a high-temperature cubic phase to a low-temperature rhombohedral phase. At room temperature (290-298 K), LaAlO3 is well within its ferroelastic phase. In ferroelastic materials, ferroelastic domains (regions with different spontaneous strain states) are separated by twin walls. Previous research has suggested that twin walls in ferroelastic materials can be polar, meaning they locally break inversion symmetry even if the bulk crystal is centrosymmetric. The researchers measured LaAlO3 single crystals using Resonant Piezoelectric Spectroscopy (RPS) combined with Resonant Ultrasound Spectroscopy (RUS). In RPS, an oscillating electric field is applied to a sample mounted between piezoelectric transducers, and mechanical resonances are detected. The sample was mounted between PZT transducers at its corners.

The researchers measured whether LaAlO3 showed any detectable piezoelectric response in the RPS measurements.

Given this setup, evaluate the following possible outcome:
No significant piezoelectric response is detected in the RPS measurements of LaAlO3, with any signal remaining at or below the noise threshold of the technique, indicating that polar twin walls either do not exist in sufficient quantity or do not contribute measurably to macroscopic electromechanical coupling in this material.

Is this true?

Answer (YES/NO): NO